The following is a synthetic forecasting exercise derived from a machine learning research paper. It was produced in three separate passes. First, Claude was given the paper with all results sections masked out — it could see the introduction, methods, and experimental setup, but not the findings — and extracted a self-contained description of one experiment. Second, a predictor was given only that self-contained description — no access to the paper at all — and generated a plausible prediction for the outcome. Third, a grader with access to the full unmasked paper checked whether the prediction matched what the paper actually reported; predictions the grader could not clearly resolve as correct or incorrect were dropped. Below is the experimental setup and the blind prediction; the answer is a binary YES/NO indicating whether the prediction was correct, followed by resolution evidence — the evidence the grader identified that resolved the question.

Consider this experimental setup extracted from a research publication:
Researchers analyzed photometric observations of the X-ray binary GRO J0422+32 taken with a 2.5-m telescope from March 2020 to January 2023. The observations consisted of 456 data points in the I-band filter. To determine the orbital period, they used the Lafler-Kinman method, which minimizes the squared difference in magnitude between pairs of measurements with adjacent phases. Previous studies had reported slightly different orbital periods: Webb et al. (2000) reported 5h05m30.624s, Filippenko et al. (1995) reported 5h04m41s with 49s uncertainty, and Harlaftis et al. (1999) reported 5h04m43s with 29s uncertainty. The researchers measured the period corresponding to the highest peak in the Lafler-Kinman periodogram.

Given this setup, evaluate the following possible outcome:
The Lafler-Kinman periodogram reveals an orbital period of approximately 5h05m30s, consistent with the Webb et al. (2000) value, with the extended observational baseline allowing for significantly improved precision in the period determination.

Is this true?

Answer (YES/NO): NO